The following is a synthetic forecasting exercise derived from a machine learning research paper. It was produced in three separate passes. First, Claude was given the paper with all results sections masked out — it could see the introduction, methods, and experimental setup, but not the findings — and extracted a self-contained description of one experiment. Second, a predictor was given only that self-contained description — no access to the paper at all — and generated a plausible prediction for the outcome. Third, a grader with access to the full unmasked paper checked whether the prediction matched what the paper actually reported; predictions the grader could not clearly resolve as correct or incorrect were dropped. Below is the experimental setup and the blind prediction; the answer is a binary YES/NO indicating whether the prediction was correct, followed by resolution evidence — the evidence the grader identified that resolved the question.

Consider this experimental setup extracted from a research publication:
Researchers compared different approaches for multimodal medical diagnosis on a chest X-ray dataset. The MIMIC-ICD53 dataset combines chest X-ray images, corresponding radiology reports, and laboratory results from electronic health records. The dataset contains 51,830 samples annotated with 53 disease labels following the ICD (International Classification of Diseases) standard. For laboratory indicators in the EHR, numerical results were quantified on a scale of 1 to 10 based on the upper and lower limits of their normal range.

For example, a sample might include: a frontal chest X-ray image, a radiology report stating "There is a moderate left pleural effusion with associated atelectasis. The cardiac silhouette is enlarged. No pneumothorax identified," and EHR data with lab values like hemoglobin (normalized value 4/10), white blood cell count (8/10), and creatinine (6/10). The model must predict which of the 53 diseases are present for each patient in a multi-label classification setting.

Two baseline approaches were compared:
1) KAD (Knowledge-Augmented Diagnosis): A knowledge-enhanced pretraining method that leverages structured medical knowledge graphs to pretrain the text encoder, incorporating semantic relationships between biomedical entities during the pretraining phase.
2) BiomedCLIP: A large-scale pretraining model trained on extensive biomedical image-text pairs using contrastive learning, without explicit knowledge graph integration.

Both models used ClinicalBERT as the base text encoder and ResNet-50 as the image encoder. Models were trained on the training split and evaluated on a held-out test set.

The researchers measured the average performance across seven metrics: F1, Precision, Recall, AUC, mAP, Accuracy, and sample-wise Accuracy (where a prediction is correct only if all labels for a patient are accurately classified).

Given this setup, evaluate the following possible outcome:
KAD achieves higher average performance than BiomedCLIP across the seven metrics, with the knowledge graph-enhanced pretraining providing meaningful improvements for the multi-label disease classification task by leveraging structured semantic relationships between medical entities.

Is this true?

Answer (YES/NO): YES